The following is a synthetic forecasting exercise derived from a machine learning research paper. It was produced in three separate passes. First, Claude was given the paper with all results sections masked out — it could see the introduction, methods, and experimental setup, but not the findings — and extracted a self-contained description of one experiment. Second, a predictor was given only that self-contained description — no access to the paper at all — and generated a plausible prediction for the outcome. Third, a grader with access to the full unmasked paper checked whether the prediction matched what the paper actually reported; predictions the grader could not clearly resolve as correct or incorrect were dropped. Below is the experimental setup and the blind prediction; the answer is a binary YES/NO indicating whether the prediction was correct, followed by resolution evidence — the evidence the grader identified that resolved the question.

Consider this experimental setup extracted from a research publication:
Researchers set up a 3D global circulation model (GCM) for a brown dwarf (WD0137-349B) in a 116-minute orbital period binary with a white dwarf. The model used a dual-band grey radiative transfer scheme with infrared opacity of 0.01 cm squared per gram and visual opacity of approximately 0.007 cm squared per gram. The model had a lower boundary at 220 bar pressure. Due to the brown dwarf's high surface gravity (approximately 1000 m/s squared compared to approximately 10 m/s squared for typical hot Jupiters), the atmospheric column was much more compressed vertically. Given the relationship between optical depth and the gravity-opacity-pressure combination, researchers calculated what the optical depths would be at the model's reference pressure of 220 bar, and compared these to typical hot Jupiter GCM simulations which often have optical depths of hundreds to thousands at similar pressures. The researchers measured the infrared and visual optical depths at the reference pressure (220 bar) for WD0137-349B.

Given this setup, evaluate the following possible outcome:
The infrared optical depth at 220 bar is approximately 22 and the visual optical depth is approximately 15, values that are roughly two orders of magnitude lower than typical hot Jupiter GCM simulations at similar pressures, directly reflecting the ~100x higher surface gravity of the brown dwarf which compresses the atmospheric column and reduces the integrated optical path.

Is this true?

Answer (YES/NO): NO